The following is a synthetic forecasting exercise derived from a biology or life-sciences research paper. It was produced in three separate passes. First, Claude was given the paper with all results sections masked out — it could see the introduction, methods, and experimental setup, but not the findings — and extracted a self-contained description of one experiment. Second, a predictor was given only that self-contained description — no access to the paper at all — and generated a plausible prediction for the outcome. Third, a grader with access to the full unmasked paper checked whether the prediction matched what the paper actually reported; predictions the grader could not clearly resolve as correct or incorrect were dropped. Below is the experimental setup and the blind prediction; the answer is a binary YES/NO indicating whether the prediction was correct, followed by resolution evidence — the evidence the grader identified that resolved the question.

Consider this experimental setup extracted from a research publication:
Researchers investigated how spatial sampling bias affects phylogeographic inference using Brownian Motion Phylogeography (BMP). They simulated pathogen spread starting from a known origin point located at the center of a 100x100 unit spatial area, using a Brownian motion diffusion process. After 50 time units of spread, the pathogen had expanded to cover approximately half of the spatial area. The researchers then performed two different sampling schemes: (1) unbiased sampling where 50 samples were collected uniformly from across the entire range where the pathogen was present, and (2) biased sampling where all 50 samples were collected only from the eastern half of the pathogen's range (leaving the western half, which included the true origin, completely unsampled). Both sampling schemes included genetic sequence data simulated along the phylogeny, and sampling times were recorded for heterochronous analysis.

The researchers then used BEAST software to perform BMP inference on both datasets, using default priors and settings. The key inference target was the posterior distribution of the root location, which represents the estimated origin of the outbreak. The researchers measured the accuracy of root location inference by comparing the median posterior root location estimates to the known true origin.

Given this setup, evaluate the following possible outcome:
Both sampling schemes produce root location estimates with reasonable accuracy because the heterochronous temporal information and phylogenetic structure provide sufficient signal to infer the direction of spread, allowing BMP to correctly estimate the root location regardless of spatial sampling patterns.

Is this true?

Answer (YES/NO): NO